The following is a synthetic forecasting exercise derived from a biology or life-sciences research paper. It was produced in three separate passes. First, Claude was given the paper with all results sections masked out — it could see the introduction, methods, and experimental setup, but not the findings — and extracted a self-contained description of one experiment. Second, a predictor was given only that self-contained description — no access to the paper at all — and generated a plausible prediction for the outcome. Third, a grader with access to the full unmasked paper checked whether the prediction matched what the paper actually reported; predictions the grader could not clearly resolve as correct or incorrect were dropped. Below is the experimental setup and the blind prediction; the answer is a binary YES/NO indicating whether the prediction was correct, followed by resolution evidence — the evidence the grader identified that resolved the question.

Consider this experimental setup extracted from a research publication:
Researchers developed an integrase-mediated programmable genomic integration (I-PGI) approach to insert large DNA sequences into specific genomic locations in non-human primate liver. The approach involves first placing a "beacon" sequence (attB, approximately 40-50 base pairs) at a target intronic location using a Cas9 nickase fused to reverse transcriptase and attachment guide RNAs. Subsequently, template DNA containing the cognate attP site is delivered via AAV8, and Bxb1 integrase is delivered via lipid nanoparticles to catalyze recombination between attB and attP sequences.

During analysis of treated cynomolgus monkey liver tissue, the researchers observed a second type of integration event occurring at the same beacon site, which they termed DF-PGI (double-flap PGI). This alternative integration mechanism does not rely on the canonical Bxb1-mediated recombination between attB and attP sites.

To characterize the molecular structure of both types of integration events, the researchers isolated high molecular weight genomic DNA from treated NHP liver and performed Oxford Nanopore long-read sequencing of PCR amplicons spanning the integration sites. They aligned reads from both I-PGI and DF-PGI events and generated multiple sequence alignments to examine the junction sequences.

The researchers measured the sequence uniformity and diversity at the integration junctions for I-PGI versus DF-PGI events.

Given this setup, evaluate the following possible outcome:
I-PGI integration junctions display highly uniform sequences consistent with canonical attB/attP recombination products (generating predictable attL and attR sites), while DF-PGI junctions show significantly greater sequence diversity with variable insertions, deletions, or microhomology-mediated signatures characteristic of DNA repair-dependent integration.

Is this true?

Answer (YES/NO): YES